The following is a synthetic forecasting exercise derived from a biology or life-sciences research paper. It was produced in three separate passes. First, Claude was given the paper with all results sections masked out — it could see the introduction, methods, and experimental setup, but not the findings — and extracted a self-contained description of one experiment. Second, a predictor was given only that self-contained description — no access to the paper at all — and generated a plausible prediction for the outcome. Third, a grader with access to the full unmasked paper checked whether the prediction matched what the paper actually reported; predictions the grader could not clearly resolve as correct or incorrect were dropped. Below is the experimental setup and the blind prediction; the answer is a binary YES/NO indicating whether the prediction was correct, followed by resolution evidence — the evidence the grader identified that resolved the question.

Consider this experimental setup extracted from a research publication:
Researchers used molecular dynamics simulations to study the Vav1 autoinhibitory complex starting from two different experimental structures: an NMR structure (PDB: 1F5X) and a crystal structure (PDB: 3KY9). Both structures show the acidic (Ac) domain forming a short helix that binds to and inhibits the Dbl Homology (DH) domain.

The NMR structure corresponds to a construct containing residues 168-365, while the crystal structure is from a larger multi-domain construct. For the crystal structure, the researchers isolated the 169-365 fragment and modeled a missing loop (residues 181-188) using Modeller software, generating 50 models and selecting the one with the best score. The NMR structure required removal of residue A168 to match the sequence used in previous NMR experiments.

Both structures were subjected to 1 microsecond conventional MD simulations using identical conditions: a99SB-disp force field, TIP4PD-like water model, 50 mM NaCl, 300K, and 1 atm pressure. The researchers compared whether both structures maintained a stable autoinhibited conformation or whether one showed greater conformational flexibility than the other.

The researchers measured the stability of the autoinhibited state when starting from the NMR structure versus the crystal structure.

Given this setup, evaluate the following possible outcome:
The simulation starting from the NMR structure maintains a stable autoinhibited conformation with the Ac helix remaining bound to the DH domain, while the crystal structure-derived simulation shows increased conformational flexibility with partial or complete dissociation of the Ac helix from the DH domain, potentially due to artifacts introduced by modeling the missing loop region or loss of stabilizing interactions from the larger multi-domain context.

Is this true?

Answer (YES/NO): NO